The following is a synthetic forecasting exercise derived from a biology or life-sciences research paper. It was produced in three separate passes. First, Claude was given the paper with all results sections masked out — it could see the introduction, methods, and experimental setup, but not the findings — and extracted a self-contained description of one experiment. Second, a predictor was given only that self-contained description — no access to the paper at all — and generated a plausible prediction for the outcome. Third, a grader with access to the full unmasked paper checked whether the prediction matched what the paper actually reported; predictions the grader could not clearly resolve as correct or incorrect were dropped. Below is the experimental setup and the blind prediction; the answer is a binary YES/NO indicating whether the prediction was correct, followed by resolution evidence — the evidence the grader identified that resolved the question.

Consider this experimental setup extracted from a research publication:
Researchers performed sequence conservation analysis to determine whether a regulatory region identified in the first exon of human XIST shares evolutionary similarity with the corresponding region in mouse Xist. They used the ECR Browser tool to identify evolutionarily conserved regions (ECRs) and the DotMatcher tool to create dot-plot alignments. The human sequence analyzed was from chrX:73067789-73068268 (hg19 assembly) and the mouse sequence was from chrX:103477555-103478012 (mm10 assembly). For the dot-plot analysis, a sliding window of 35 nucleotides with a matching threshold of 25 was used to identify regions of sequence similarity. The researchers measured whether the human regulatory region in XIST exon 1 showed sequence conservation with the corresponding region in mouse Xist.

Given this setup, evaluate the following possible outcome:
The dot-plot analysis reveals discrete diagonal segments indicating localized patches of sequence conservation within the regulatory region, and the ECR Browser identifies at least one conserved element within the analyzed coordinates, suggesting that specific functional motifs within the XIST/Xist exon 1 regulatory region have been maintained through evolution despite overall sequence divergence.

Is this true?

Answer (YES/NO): NO